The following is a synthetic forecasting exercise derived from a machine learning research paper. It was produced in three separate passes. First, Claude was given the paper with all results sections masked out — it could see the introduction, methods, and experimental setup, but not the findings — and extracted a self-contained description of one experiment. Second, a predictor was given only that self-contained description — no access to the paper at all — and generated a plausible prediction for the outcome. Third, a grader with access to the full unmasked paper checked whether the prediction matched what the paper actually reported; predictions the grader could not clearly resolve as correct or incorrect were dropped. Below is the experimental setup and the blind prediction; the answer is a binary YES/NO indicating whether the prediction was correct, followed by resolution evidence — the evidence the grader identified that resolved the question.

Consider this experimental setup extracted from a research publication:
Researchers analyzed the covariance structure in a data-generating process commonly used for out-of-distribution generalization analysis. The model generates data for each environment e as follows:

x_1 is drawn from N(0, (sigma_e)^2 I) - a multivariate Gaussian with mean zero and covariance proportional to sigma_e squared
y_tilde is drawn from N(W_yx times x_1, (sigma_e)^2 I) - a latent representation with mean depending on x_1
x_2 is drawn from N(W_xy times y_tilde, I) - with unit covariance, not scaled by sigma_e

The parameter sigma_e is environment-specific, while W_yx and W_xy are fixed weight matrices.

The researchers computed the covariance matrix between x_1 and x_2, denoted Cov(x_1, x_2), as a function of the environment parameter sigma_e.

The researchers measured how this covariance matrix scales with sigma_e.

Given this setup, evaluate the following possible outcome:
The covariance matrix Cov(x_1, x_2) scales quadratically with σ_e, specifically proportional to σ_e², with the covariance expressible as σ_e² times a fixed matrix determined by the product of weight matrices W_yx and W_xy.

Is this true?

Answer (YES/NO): YES